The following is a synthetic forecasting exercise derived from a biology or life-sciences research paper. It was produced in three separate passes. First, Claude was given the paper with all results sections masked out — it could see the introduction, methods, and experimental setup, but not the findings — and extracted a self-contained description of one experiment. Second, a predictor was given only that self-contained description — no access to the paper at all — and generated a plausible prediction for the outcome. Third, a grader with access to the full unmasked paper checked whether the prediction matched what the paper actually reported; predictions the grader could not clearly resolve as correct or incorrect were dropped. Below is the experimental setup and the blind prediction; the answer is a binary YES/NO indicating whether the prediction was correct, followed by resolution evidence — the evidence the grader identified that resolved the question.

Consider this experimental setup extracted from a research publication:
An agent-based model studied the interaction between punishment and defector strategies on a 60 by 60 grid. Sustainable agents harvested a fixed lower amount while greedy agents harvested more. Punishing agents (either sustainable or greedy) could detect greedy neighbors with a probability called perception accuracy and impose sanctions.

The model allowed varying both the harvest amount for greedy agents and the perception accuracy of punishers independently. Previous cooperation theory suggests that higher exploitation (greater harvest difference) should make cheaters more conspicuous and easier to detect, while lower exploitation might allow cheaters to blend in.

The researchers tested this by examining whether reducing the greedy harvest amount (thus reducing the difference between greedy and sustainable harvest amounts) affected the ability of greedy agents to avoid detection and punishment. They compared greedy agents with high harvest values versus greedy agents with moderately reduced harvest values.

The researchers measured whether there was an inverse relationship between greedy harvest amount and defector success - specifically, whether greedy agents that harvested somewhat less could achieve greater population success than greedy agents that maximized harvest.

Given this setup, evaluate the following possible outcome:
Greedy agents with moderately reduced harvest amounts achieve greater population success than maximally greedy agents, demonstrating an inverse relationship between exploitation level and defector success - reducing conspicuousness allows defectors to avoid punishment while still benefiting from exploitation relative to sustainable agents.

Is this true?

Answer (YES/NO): NO